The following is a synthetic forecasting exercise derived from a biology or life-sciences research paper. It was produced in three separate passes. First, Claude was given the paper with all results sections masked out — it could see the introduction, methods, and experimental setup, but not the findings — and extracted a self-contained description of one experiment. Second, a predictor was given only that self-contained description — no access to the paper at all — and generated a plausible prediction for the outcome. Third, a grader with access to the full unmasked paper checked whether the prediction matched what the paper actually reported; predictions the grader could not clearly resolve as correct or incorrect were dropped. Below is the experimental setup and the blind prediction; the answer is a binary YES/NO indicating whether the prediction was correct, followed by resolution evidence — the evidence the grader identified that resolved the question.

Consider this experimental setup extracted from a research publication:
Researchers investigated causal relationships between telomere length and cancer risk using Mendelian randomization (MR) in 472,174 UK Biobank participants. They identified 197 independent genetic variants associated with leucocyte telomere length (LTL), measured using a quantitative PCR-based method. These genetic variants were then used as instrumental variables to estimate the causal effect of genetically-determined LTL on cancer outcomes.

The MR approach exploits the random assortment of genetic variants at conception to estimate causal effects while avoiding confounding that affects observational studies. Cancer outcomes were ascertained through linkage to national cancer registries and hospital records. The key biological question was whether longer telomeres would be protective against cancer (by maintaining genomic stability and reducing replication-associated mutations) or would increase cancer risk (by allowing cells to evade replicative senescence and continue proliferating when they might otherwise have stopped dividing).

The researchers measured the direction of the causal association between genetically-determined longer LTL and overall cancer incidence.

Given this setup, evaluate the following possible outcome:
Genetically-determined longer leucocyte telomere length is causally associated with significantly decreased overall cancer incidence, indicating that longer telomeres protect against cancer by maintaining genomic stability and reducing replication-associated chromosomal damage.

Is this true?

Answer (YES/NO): NO